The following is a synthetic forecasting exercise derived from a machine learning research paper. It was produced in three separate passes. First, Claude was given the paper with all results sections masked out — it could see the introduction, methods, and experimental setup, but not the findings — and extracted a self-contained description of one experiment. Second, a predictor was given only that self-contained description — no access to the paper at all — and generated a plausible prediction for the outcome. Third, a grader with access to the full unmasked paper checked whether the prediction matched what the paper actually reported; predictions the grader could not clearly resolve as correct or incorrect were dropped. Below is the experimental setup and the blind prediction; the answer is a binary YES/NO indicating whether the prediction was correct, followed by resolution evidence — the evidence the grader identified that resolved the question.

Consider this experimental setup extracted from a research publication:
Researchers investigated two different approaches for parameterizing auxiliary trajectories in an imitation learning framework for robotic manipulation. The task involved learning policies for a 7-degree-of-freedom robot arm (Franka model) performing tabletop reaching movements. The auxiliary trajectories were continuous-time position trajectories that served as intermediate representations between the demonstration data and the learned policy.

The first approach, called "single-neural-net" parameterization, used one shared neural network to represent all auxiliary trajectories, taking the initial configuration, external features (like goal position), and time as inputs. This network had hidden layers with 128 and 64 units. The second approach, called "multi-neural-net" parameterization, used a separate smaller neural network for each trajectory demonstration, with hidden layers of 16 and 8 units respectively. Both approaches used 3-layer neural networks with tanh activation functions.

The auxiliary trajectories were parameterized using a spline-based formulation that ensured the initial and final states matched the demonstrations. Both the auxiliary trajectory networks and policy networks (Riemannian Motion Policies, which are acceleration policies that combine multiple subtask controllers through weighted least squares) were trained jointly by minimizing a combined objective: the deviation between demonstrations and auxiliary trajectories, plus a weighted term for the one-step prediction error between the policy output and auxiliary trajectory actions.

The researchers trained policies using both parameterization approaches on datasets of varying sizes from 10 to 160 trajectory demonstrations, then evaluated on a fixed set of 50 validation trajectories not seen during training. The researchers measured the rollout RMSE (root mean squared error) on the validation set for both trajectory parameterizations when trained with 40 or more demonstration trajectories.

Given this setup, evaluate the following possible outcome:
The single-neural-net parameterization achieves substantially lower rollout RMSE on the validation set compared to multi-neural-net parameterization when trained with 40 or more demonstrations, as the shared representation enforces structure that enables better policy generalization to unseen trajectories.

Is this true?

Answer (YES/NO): NO